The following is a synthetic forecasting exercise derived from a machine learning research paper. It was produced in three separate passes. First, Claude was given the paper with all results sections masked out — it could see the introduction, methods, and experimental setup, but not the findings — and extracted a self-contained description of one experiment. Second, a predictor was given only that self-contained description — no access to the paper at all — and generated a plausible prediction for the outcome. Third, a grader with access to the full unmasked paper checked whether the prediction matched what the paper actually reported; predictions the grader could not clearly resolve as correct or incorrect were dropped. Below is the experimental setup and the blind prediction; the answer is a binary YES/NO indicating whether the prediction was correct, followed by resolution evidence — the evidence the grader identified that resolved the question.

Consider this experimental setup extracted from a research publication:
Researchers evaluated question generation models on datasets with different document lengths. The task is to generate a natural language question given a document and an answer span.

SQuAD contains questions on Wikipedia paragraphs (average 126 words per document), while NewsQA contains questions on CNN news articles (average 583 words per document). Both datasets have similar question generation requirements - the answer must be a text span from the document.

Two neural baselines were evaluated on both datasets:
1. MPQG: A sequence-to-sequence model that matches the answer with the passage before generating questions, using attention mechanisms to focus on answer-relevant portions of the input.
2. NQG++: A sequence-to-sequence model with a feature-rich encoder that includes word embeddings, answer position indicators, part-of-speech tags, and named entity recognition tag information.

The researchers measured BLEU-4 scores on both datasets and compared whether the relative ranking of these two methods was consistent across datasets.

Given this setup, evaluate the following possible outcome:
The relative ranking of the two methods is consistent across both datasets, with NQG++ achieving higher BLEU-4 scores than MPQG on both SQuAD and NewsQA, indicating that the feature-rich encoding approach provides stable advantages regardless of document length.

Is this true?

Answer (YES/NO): NO